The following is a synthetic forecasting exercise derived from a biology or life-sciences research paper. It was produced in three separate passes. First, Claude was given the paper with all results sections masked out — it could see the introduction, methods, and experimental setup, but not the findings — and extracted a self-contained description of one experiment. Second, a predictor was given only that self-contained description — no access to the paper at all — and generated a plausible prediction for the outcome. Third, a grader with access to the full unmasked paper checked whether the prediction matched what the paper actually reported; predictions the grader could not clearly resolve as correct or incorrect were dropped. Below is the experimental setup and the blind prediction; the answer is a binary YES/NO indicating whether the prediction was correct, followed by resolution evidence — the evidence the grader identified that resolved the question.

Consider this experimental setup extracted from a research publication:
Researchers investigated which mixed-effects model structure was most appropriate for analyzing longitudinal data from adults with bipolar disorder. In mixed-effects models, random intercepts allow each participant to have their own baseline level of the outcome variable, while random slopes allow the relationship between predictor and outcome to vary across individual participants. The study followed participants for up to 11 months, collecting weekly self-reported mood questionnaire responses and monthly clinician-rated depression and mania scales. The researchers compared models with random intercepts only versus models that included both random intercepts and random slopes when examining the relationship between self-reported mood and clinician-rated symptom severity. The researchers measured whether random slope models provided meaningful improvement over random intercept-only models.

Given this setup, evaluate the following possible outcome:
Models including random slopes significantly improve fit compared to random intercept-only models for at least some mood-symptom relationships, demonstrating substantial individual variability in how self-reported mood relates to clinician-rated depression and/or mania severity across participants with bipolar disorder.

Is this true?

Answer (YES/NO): NO